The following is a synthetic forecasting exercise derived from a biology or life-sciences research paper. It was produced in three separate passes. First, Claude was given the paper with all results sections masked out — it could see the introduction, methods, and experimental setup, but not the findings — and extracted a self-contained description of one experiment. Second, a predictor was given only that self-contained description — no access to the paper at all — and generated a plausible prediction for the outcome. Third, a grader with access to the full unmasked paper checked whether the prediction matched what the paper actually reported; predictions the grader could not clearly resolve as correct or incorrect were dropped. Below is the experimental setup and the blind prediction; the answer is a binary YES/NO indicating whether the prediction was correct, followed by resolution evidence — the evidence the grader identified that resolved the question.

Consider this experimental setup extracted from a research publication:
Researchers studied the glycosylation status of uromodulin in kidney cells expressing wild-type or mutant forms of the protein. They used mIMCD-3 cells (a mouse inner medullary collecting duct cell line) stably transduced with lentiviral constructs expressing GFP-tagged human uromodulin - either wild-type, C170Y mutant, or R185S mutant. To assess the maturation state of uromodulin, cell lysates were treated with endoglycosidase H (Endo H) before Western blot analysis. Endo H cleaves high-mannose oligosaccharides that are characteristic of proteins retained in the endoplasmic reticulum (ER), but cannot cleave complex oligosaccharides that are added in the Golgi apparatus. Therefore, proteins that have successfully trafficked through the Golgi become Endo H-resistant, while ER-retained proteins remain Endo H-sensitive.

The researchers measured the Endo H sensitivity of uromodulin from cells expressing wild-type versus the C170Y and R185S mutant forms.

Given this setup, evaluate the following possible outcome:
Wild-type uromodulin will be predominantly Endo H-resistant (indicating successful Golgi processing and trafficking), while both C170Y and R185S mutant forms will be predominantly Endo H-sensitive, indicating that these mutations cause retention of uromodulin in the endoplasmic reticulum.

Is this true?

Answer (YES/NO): YES